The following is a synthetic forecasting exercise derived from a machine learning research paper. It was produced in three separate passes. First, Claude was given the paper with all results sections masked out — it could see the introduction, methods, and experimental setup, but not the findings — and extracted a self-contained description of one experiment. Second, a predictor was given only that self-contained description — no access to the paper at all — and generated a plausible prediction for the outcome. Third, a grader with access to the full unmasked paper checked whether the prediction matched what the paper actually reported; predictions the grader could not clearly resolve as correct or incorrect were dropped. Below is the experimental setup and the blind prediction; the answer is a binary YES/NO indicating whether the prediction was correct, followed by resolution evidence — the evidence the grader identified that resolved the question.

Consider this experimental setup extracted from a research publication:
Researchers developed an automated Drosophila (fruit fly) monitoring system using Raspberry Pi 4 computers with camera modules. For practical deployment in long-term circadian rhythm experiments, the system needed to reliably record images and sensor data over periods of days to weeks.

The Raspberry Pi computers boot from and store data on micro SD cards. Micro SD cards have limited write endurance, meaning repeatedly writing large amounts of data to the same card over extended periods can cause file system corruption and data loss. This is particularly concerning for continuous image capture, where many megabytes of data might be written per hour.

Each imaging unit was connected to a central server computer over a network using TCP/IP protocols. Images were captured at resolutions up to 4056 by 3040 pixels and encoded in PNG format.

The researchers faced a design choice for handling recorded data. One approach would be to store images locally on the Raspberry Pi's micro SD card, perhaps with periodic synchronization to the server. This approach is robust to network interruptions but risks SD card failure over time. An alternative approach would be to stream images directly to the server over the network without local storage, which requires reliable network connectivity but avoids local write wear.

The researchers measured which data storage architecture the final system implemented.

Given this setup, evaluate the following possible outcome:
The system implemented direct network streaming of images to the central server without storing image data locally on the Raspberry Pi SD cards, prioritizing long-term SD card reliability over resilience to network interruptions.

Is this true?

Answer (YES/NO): YES